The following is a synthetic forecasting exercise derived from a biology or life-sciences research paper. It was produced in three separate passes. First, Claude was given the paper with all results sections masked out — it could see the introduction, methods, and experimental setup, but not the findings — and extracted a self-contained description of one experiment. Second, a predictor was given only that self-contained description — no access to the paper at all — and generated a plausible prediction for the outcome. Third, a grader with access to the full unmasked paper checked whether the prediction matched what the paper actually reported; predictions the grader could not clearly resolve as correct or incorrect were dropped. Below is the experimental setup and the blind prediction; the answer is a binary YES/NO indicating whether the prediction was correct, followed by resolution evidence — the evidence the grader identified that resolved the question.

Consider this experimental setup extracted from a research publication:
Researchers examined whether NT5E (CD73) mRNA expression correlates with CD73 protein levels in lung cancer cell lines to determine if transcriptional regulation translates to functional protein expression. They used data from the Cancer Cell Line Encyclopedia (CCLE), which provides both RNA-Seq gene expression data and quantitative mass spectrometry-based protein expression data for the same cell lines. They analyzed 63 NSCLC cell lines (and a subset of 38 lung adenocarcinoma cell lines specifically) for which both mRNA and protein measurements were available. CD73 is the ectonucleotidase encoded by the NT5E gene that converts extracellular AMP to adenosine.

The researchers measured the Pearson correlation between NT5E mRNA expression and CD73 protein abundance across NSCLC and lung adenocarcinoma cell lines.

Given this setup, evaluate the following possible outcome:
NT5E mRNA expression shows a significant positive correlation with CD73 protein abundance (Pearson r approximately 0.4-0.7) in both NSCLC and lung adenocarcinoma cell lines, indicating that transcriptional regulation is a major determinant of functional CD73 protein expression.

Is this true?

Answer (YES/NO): NO